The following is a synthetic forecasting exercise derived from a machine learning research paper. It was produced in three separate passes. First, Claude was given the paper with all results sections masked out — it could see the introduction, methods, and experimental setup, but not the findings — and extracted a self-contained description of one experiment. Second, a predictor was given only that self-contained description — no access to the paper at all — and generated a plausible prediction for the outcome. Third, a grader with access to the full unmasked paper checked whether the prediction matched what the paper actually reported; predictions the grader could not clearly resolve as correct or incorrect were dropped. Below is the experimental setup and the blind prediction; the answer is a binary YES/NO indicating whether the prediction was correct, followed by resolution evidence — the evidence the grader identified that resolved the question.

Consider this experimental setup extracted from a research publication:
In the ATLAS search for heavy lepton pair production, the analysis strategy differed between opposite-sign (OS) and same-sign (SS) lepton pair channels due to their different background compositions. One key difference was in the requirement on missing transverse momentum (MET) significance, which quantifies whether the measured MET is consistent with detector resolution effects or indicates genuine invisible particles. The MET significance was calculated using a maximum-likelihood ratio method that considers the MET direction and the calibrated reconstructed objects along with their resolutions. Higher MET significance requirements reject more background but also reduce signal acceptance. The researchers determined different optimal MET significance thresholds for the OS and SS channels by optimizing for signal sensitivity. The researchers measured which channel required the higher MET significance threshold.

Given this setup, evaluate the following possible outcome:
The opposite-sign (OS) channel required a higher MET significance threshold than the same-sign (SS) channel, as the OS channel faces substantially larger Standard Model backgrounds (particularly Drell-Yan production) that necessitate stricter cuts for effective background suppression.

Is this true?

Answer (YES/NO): YES